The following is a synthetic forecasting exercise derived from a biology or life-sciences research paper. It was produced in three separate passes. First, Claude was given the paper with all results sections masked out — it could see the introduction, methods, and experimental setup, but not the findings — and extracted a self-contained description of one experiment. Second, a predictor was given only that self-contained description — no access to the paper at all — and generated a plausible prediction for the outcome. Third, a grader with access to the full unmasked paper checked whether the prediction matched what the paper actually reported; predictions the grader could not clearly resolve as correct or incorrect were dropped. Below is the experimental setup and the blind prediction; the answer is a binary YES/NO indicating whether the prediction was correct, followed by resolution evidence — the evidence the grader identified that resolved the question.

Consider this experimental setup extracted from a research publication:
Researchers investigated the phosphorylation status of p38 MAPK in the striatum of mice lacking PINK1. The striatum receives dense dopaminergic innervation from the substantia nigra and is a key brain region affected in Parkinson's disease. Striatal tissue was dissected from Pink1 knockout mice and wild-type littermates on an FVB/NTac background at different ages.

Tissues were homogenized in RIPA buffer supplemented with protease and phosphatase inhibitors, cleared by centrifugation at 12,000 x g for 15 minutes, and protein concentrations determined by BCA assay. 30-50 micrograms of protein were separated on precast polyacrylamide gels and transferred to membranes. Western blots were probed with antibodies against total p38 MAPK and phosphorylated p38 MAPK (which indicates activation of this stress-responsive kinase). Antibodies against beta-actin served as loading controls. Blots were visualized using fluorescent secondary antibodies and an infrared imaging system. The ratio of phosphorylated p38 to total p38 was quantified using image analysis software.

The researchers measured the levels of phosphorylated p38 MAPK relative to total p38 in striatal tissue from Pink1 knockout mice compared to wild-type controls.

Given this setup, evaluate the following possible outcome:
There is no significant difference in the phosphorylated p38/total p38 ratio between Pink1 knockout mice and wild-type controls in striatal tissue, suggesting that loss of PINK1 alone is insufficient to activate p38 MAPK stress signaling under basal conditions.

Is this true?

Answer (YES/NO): NO